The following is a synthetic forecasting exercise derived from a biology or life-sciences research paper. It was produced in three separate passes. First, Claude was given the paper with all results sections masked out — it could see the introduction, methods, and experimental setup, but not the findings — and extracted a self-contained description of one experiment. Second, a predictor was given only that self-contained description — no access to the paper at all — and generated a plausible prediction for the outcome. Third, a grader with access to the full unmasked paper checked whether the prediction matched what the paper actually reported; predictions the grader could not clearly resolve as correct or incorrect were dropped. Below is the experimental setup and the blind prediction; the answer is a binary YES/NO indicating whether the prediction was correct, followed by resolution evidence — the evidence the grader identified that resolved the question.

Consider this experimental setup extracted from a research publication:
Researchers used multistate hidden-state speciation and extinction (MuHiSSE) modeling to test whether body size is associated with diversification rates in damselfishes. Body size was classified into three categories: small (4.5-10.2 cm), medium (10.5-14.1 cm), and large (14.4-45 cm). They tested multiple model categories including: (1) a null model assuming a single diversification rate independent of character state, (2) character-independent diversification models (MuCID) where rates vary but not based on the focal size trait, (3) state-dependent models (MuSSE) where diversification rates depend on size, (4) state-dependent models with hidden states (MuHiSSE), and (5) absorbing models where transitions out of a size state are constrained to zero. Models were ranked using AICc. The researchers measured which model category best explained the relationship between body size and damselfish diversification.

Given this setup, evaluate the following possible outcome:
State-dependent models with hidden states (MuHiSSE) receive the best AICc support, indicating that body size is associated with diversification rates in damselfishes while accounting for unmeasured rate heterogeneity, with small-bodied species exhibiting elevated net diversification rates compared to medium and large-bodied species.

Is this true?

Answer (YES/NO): NO